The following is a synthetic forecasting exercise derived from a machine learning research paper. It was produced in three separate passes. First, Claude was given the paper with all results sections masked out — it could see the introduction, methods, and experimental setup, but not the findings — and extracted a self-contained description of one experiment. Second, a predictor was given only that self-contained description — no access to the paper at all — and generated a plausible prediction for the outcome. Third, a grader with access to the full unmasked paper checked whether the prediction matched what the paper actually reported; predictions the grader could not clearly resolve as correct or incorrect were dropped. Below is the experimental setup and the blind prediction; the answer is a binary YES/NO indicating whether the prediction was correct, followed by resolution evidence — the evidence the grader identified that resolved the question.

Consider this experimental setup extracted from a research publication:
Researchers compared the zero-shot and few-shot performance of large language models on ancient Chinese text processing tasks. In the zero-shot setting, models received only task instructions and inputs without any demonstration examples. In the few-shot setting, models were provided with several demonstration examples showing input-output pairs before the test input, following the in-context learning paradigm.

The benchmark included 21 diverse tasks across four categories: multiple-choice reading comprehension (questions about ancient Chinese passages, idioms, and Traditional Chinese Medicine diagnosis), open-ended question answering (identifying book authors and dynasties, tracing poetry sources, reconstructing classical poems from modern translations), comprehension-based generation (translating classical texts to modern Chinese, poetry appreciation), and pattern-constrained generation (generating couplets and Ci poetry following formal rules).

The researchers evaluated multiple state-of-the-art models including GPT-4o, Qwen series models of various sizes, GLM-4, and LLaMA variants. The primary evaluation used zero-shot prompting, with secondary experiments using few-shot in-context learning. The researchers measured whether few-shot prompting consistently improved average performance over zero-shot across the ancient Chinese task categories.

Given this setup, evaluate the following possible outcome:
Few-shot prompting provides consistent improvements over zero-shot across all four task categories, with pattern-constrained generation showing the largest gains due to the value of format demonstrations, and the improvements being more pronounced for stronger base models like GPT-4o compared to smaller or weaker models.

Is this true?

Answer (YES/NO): NO